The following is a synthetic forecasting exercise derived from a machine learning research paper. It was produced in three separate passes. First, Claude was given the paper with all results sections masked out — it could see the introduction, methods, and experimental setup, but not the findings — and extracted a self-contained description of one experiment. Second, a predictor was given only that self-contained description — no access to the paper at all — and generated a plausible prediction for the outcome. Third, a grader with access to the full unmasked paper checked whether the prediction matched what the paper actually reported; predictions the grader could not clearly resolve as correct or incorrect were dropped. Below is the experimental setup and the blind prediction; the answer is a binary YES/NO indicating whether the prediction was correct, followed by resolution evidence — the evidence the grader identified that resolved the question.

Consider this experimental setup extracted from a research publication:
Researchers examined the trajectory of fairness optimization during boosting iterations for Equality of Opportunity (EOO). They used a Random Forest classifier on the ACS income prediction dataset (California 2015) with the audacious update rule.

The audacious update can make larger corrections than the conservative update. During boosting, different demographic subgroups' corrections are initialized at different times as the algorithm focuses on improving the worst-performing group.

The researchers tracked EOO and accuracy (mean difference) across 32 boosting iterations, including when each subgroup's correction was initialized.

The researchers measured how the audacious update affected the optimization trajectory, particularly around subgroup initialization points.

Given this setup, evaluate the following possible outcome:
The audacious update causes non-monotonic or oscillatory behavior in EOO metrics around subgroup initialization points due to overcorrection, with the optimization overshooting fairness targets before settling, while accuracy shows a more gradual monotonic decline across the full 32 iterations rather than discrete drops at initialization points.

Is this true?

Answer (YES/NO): NO